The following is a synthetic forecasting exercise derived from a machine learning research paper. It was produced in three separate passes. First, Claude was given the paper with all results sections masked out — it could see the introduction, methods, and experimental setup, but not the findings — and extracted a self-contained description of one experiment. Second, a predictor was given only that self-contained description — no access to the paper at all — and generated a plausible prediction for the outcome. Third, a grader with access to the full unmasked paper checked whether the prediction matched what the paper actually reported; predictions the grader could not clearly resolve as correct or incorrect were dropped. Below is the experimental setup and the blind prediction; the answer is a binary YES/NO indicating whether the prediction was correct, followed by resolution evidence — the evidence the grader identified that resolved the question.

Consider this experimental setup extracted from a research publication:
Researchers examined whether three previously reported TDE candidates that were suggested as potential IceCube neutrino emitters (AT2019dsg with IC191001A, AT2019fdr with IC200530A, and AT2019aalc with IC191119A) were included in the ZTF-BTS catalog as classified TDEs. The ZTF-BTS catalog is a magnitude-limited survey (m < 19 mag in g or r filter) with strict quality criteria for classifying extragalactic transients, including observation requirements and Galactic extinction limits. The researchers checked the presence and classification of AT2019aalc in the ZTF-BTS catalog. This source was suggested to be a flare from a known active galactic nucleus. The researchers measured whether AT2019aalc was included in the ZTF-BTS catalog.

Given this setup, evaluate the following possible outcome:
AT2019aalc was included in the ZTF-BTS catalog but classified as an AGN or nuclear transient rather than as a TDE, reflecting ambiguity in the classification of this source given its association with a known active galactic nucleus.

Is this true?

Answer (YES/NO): NO